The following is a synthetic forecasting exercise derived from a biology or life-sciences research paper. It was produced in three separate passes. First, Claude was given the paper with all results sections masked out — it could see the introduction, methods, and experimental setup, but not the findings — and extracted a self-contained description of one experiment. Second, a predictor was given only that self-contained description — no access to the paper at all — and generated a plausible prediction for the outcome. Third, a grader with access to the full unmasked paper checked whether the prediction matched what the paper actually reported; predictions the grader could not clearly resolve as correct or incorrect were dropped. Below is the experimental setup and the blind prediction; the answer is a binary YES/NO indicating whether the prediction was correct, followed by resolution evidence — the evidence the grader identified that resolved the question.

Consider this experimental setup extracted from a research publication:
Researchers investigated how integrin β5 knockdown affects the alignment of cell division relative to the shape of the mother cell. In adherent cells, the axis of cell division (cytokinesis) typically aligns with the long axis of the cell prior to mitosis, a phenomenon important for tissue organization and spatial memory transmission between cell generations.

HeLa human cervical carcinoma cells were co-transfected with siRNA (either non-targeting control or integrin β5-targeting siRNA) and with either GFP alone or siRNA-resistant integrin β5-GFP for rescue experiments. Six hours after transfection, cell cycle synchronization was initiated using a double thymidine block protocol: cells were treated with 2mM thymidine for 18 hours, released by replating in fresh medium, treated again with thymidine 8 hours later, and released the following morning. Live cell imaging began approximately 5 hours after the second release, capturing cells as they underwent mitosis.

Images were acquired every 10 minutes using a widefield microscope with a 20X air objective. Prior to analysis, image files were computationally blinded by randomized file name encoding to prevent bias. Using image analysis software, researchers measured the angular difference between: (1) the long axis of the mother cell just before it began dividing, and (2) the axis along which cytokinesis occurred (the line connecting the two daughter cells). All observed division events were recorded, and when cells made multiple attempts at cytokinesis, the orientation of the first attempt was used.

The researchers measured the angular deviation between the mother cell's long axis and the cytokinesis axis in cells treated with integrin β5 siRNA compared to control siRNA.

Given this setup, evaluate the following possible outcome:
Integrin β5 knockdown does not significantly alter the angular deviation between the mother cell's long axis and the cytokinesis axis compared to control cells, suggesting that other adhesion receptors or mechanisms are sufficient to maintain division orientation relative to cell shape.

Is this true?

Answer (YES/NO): NO